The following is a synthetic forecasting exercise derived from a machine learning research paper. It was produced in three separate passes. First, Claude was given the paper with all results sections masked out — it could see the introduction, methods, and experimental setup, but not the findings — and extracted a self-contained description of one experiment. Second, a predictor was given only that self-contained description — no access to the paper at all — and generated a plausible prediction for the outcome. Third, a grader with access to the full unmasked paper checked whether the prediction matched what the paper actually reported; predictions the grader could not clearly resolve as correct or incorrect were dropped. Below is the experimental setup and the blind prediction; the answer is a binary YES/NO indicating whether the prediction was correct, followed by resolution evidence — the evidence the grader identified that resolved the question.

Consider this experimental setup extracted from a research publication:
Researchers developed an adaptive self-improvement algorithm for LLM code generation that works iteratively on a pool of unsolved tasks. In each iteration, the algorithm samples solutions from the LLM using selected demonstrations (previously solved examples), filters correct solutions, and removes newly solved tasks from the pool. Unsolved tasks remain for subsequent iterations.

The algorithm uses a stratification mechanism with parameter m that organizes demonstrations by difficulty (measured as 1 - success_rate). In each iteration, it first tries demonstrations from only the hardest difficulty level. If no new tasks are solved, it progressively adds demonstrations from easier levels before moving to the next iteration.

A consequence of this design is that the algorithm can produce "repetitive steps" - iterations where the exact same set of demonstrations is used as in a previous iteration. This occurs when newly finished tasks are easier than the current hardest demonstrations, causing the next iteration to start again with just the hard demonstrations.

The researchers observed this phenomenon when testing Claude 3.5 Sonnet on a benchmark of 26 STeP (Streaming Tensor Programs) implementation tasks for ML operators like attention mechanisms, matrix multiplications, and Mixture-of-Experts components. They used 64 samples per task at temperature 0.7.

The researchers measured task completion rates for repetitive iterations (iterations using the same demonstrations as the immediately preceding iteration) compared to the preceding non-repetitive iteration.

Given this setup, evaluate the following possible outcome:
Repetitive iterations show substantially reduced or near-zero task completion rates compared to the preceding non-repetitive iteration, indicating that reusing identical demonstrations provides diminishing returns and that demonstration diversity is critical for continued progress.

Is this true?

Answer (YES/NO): NO